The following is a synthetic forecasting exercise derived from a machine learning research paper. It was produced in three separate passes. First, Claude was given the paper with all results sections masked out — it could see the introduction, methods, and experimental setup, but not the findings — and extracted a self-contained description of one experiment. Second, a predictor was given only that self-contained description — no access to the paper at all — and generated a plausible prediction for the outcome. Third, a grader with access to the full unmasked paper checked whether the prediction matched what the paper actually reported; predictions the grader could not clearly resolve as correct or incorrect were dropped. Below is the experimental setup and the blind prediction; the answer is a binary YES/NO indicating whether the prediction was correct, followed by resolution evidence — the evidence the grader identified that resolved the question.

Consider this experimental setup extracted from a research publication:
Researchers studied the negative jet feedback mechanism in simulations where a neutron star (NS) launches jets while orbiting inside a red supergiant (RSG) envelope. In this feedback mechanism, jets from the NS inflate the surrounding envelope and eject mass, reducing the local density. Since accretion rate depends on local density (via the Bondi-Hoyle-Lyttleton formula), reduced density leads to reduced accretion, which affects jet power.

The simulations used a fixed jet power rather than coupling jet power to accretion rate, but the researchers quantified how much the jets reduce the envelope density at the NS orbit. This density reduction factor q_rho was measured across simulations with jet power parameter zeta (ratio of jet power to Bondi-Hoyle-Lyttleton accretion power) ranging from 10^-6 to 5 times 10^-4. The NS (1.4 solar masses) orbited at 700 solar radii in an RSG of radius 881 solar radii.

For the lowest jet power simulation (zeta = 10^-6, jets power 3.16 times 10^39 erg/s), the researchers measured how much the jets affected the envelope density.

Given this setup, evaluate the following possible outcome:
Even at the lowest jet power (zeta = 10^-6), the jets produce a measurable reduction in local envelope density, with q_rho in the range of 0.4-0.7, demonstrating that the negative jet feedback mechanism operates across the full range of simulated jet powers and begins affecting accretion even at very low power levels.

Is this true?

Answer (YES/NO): NO